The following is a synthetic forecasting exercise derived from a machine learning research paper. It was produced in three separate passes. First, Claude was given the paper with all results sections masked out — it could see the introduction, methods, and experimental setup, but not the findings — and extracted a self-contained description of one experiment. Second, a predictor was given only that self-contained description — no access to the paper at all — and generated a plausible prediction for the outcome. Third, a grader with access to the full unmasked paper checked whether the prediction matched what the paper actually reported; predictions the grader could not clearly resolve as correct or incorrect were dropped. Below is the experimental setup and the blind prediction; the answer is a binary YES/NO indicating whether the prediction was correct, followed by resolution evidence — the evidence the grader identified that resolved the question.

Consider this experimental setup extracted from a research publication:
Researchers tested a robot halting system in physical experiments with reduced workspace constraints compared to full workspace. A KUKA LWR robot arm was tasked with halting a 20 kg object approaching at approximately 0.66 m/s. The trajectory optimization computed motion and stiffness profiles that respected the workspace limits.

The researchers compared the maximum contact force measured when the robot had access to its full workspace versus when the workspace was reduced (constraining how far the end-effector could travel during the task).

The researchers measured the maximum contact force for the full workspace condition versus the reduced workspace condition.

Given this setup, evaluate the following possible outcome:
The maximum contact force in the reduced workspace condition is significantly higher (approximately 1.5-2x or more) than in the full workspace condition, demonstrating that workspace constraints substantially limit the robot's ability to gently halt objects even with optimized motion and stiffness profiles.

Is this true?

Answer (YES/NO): NO